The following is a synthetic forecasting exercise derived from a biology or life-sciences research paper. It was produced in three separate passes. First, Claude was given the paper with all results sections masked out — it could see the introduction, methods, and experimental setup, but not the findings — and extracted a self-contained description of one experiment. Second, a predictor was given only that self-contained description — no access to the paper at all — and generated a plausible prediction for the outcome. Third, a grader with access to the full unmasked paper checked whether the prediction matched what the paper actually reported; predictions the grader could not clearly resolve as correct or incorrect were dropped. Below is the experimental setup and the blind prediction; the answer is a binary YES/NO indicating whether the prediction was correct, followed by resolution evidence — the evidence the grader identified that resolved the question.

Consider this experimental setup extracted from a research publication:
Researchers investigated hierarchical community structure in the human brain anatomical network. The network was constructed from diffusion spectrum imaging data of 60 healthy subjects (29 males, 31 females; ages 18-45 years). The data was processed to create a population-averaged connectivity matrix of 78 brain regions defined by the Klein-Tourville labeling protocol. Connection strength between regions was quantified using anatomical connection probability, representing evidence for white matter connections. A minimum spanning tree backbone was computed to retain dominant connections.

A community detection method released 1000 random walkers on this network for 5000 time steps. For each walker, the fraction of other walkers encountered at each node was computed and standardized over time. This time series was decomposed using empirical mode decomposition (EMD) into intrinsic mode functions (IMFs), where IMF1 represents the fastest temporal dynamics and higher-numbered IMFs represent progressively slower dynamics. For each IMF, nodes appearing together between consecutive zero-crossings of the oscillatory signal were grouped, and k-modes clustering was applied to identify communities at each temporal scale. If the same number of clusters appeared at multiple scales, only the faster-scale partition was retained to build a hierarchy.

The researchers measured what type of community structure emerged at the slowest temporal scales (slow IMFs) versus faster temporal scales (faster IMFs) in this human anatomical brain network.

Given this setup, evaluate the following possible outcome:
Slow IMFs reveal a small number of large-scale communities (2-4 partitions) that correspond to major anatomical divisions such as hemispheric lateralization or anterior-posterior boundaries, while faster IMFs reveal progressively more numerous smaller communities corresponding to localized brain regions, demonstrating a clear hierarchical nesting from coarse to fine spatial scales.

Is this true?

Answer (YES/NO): NO